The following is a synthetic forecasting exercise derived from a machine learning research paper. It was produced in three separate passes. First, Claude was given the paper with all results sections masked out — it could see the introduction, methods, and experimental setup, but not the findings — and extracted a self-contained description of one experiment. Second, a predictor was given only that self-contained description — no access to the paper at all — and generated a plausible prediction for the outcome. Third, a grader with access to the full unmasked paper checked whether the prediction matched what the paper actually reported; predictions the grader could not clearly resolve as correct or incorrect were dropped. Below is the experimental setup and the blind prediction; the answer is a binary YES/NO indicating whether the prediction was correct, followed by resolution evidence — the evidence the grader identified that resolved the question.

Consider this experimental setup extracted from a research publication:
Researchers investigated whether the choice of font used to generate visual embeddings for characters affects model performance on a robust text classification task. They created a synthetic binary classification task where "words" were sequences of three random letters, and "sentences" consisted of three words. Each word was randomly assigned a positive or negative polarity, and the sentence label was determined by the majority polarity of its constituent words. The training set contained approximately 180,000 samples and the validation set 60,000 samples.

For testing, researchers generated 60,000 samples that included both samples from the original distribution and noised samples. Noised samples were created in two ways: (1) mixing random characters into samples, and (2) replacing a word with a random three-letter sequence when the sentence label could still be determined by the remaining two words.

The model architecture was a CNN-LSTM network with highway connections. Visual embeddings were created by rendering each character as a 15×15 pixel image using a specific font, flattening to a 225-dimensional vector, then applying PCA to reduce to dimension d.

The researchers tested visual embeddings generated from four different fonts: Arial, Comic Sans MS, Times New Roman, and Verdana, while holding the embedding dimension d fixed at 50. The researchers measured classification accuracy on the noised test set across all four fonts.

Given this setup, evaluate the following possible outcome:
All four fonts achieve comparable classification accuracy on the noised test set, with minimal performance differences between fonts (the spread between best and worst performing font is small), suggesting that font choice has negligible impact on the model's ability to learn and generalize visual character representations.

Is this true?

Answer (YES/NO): YES